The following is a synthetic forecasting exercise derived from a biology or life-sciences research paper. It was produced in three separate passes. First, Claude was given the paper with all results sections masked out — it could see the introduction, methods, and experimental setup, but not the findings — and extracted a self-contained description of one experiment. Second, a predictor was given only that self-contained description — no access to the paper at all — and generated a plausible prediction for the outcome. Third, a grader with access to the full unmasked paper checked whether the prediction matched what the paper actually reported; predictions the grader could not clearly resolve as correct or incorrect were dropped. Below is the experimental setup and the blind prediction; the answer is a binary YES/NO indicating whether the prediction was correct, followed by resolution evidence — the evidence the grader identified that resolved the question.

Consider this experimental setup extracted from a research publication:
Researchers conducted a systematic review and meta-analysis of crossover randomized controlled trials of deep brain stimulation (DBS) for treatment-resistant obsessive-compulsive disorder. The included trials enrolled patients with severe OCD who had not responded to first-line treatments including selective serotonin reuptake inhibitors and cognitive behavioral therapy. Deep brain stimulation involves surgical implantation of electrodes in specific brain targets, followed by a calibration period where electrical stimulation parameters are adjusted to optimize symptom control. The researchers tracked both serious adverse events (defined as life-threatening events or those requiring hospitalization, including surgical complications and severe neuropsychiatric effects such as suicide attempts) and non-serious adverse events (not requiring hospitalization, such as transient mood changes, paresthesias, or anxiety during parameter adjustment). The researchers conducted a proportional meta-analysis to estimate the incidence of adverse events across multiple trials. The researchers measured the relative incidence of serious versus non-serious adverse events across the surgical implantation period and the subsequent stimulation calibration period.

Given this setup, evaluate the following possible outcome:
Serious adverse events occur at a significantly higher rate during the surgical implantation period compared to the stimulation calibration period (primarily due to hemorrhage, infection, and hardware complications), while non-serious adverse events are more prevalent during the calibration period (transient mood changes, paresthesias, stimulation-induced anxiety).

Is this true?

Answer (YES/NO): NO